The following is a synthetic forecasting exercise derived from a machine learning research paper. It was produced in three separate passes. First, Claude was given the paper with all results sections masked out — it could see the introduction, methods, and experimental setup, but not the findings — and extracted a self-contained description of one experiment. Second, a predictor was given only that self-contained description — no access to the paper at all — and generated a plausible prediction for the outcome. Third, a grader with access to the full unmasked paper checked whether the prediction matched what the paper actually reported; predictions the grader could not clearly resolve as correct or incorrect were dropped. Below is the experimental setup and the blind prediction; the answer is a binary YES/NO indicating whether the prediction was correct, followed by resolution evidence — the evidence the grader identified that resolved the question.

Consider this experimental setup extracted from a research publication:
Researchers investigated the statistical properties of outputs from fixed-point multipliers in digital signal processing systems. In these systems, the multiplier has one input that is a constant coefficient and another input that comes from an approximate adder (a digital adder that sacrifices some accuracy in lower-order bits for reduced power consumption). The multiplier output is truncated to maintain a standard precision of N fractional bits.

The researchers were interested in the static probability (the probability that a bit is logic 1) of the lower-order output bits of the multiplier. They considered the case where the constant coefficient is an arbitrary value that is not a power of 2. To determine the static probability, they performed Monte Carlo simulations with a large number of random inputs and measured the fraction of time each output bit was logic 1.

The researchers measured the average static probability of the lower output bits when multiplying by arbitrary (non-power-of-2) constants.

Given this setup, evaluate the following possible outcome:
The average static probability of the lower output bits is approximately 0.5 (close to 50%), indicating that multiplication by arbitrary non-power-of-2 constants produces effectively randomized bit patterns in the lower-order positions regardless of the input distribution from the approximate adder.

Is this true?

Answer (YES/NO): YES